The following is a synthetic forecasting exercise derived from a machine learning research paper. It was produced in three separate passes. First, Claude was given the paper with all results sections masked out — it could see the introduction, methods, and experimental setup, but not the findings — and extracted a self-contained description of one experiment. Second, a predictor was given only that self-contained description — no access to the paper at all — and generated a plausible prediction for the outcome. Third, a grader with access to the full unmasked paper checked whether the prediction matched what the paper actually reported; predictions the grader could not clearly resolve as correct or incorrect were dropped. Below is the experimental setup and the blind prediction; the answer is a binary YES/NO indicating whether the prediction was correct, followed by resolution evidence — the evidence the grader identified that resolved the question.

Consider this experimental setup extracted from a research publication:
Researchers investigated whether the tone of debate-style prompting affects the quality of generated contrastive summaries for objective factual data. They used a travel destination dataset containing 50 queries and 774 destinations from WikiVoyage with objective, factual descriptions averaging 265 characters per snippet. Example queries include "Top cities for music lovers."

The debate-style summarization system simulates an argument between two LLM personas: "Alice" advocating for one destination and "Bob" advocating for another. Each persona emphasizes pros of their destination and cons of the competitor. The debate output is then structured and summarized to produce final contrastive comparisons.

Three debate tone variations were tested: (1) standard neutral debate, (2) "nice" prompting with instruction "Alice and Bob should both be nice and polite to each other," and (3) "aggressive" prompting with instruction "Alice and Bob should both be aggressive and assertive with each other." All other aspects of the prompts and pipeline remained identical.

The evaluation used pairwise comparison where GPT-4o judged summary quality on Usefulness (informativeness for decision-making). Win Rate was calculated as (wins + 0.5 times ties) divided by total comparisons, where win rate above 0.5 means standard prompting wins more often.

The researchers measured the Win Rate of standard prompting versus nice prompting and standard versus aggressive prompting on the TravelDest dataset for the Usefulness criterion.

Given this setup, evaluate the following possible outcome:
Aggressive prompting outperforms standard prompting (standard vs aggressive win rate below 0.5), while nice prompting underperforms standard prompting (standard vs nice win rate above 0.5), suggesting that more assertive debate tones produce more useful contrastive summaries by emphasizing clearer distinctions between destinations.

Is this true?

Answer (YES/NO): NO